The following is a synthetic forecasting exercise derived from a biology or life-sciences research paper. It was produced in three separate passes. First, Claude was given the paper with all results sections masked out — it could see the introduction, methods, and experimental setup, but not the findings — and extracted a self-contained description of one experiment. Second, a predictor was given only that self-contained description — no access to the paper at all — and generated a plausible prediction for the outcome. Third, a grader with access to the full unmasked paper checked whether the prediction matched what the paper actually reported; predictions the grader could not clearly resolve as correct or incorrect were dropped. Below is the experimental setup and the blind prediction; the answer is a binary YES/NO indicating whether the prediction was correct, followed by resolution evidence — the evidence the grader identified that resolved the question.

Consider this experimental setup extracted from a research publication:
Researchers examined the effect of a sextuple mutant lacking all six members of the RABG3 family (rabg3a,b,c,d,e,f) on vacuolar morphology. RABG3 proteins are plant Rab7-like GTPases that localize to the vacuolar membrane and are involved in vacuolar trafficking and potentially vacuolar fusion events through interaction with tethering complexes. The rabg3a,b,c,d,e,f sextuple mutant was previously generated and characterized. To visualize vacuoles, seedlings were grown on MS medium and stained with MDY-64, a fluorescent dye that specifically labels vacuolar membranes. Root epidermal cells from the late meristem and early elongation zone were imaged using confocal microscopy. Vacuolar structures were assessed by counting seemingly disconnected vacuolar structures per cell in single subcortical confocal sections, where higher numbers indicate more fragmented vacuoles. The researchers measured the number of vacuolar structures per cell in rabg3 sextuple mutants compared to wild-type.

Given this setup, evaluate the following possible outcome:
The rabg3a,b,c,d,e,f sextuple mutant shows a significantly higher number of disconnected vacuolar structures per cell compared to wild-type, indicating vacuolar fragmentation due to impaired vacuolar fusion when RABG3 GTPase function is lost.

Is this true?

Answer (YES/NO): YES